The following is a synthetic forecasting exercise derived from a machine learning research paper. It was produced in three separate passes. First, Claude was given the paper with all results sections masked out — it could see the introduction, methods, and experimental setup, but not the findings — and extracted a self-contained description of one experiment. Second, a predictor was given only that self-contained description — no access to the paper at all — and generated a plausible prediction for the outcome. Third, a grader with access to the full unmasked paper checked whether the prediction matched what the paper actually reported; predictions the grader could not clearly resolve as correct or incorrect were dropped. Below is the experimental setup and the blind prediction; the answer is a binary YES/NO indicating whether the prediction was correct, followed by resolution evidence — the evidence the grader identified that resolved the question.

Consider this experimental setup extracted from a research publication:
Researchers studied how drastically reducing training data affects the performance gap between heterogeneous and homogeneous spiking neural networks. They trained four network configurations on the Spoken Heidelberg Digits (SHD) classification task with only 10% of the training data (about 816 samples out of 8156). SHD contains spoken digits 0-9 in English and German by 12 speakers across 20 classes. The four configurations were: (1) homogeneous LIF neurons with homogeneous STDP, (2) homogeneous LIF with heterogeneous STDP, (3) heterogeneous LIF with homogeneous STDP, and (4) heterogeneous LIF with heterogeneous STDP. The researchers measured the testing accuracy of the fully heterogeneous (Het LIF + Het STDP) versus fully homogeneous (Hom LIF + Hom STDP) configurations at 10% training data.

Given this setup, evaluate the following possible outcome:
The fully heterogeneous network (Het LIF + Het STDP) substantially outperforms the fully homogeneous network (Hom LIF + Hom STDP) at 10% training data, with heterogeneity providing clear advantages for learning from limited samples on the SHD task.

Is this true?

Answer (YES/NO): NO